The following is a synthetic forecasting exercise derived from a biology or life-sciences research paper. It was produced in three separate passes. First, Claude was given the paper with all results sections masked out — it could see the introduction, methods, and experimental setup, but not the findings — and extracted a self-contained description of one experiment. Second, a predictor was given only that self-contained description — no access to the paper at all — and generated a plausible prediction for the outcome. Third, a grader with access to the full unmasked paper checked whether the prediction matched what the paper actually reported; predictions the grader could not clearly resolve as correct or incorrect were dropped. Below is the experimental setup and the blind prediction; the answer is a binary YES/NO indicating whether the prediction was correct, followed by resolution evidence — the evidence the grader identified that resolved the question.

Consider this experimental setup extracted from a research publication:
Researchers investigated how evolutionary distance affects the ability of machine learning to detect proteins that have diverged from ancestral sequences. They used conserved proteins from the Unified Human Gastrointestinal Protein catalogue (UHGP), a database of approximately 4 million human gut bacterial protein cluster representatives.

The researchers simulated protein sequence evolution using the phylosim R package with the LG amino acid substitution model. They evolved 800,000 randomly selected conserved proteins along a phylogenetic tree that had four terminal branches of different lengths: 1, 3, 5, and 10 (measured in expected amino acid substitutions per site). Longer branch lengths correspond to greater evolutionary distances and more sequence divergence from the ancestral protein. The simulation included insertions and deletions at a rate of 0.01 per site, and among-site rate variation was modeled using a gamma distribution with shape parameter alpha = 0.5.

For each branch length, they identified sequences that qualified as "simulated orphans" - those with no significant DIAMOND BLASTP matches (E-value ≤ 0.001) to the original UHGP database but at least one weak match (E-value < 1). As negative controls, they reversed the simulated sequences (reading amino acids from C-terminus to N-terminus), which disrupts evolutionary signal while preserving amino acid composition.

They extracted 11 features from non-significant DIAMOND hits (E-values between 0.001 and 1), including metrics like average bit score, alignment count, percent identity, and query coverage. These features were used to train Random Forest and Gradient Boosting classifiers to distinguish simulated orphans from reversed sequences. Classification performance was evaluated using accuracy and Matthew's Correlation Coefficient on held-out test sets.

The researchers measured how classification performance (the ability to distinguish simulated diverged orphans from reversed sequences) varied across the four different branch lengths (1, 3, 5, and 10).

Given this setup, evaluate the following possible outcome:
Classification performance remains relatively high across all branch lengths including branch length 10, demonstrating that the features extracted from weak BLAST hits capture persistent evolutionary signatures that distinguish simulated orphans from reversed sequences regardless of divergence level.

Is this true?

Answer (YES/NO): NO